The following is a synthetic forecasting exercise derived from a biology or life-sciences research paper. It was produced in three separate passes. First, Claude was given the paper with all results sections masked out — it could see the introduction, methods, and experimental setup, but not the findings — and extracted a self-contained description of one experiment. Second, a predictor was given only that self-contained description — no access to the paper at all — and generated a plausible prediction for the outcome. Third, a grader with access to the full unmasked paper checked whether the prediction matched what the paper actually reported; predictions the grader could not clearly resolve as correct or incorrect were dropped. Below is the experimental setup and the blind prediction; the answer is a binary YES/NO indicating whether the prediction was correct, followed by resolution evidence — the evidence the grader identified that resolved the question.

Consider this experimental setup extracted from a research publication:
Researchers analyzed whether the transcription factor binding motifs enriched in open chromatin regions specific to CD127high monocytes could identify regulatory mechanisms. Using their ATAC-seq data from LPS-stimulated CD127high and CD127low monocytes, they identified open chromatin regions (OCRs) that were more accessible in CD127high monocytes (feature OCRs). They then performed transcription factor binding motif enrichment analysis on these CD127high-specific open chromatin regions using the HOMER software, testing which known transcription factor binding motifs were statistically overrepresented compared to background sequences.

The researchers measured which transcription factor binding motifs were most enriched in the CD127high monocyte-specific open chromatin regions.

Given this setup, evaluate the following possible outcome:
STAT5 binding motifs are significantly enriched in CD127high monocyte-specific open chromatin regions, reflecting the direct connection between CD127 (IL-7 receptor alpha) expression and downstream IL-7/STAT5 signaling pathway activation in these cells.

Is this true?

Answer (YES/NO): YES